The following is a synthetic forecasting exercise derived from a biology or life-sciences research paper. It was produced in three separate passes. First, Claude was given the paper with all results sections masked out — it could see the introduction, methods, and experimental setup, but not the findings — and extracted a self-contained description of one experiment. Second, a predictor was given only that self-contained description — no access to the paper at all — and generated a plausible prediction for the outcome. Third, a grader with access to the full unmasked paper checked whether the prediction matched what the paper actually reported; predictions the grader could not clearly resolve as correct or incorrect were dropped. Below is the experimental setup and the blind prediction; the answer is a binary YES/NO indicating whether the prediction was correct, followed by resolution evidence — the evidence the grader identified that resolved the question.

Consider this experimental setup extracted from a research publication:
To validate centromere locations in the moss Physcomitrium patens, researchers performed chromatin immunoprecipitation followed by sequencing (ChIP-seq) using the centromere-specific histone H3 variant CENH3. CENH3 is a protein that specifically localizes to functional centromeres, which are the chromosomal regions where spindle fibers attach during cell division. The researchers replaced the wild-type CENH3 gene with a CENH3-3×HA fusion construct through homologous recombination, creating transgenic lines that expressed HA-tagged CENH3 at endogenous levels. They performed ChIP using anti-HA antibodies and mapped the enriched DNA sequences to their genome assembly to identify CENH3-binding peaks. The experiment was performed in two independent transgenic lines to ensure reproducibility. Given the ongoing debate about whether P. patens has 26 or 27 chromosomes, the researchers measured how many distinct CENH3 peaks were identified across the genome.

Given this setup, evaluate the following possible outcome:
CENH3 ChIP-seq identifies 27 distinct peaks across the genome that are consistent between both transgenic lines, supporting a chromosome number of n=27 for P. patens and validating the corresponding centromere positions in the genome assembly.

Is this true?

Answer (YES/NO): NO